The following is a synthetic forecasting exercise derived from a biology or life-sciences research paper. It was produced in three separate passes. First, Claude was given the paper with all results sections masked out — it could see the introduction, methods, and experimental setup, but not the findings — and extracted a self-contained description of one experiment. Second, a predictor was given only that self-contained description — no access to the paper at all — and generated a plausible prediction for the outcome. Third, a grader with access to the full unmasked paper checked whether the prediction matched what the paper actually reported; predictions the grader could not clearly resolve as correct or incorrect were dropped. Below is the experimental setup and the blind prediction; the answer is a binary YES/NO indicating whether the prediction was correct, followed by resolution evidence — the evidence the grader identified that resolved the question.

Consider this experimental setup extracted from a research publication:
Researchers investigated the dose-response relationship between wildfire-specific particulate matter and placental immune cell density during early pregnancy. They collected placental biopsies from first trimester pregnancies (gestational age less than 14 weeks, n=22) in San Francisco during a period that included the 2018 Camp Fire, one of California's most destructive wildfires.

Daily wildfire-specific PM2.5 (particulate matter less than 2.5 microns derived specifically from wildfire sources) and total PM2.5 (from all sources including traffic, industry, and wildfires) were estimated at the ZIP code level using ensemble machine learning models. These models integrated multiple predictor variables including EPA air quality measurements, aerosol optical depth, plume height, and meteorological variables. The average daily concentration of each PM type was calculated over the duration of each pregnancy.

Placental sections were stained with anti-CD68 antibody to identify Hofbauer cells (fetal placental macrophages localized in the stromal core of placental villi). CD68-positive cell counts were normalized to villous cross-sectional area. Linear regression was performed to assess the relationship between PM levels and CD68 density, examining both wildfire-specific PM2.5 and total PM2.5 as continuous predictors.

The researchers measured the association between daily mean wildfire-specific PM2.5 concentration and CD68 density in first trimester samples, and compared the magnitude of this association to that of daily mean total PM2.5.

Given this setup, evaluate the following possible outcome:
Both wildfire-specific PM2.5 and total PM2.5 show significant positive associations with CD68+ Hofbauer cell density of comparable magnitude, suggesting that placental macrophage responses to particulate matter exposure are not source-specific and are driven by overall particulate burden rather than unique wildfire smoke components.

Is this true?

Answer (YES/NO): NO